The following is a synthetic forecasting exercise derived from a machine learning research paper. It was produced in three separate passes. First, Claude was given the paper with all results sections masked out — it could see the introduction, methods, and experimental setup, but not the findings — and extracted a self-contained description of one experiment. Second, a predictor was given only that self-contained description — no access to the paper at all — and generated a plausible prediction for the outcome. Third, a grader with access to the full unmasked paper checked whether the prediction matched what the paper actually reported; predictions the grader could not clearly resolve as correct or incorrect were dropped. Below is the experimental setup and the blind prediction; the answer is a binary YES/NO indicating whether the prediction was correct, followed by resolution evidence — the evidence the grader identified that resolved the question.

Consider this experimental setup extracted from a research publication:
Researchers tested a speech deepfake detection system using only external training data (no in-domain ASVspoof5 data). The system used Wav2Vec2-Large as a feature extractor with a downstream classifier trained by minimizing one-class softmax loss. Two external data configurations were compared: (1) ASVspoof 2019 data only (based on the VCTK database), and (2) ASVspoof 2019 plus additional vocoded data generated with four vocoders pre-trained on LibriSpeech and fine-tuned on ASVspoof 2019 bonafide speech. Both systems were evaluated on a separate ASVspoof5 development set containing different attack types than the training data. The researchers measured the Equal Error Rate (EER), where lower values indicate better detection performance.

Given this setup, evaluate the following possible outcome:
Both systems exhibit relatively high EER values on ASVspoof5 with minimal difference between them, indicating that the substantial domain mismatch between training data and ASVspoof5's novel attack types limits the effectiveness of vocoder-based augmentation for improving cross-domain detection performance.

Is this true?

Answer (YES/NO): NO